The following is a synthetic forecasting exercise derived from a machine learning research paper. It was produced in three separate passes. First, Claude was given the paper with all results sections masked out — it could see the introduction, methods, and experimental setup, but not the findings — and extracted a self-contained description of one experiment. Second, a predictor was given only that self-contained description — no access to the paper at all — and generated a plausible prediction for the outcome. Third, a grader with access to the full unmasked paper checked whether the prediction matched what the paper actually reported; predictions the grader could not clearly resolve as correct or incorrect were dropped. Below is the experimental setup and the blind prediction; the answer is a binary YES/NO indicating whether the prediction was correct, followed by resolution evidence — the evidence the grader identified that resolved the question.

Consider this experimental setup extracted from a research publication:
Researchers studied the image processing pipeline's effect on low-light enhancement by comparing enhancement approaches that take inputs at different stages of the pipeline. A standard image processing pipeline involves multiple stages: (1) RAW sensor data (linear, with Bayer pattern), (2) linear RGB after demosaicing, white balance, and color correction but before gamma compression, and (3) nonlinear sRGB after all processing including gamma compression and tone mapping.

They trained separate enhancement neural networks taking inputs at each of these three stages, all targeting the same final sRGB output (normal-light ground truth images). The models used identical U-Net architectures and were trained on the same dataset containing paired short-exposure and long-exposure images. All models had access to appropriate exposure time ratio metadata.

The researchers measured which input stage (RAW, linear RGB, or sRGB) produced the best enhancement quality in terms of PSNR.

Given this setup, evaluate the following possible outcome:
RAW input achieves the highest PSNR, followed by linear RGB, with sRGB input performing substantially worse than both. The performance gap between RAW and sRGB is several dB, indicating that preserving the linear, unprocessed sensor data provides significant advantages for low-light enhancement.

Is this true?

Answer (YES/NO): NO